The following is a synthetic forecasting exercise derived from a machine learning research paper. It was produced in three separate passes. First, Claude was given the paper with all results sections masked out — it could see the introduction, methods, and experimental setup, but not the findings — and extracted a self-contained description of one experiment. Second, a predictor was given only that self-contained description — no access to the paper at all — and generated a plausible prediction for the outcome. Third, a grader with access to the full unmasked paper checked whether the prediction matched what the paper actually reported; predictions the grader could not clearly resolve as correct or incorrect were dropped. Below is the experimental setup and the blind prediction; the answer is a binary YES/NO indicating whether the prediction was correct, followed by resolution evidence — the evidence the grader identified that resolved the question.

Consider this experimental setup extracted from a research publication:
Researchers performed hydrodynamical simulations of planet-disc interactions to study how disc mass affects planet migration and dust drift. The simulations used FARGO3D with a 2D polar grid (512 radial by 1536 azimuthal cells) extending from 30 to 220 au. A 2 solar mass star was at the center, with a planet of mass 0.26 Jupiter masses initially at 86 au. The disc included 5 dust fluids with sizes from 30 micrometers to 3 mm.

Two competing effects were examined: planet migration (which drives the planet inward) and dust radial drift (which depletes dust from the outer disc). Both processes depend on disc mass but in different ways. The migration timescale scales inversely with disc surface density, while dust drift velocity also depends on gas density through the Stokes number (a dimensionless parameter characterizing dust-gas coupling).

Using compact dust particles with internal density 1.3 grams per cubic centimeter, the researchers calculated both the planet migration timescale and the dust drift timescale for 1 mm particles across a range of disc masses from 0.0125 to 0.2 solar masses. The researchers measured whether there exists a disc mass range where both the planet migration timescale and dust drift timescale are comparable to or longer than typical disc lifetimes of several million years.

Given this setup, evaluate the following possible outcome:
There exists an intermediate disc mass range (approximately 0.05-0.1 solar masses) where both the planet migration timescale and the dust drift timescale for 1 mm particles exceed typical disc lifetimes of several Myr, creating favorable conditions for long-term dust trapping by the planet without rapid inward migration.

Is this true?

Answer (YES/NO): NO